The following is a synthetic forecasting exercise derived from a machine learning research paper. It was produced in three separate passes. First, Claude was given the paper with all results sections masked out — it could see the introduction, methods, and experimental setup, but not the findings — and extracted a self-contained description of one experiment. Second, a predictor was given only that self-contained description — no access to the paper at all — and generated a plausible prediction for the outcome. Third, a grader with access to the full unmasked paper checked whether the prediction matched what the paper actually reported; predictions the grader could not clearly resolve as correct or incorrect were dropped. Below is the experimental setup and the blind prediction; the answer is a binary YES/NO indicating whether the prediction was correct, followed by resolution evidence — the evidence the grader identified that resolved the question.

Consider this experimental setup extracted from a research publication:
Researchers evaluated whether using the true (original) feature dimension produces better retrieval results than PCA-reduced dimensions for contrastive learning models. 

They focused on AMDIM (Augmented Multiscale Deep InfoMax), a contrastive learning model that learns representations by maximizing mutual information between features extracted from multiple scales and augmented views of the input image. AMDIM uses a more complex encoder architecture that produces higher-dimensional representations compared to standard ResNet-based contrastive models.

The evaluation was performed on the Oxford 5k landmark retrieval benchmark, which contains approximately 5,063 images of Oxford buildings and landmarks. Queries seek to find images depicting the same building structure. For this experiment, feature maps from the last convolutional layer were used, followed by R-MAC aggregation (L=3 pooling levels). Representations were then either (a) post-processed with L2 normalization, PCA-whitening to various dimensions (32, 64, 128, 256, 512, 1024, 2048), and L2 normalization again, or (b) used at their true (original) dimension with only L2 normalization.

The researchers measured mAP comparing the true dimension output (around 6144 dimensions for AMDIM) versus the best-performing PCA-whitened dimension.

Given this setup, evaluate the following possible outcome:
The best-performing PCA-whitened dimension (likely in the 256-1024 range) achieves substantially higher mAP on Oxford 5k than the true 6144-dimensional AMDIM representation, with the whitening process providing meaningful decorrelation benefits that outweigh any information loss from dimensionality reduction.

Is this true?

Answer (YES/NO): YES